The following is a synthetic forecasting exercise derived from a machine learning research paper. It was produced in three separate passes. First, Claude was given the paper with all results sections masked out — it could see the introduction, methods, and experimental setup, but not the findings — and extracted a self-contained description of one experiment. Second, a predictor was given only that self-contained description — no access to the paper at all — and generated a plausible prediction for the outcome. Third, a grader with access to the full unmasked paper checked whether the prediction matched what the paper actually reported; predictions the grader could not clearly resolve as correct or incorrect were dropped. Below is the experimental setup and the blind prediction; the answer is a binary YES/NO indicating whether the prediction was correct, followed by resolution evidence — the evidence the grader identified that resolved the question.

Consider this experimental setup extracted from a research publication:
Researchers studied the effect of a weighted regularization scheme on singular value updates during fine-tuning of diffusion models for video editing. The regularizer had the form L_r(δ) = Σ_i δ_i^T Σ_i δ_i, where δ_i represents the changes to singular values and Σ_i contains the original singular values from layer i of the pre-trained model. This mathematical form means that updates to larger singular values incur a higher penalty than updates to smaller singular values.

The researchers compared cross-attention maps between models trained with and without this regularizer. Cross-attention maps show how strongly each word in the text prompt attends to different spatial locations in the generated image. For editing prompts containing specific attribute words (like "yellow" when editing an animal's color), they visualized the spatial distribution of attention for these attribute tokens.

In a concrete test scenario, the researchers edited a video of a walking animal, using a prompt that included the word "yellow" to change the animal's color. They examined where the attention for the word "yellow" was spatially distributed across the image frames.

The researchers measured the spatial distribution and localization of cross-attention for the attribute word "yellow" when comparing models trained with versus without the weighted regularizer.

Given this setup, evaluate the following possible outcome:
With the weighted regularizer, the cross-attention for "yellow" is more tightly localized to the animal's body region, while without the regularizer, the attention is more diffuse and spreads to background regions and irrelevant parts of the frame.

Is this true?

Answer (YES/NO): YES